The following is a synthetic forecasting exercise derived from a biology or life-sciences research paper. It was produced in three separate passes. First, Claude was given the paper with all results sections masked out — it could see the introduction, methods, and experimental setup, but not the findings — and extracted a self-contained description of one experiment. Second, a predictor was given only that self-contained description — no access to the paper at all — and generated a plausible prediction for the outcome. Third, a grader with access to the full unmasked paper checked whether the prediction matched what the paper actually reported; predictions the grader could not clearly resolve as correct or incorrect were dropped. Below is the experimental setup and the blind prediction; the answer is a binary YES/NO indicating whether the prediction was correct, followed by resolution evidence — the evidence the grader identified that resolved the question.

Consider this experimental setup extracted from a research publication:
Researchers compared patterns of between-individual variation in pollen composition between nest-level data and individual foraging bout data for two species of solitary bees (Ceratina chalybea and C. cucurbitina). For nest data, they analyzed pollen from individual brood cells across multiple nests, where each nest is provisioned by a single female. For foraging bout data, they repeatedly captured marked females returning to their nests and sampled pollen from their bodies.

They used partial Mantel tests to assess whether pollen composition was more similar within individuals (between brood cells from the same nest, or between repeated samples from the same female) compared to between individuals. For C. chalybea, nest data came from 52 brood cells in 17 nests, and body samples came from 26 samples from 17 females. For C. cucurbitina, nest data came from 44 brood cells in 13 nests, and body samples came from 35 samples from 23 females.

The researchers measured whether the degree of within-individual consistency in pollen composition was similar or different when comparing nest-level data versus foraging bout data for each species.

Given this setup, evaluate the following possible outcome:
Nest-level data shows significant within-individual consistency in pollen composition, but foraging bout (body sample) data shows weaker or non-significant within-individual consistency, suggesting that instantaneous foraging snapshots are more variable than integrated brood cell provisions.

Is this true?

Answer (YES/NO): NO